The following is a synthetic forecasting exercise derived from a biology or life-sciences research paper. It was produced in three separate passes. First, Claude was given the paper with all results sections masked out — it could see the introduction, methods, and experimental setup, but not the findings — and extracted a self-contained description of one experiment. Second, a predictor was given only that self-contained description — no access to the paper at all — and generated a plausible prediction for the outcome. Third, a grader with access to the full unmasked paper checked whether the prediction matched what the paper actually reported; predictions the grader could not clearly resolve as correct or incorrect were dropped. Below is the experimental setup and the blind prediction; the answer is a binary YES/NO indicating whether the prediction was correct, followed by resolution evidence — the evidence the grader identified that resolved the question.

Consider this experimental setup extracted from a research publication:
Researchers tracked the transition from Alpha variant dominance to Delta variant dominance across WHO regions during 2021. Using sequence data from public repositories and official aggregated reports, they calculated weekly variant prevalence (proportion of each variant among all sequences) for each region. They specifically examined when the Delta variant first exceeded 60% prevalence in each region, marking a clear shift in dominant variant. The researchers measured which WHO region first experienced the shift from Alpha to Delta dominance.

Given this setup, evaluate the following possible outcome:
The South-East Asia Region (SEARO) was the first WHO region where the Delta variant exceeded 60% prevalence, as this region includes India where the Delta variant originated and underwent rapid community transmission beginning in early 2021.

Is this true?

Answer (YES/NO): YES